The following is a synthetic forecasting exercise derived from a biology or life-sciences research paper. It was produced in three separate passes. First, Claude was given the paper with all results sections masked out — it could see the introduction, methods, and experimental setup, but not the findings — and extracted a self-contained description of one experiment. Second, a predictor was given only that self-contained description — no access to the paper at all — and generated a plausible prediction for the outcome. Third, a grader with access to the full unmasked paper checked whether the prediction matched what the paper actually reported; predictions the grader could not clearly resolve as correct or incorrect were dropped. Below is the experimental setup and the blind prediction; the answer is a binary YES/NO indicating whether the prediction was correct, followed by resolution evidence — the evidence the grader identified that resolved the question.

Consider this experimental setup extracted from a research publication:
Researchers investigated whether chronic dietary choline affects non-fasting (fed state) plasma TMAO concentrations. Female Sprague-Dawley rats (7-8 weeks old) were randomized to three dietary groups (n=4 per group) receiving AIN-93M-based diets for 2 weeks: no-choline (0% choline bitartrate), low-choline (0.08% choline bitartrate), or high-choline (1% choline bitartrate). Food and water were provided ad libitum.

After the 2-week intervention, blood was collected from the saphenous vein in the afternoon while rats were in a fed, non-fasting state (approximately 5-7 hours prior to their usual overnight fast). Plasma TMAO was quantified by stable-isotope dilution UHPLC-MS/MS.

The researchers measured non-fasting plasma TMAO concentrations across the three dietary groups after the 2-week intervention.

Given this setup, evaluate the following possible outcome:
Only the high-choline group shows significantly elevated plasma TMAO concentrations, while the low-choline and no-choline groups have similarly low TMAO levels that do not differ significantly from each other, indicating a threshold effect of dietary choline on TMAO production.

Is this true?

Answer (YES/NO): YES